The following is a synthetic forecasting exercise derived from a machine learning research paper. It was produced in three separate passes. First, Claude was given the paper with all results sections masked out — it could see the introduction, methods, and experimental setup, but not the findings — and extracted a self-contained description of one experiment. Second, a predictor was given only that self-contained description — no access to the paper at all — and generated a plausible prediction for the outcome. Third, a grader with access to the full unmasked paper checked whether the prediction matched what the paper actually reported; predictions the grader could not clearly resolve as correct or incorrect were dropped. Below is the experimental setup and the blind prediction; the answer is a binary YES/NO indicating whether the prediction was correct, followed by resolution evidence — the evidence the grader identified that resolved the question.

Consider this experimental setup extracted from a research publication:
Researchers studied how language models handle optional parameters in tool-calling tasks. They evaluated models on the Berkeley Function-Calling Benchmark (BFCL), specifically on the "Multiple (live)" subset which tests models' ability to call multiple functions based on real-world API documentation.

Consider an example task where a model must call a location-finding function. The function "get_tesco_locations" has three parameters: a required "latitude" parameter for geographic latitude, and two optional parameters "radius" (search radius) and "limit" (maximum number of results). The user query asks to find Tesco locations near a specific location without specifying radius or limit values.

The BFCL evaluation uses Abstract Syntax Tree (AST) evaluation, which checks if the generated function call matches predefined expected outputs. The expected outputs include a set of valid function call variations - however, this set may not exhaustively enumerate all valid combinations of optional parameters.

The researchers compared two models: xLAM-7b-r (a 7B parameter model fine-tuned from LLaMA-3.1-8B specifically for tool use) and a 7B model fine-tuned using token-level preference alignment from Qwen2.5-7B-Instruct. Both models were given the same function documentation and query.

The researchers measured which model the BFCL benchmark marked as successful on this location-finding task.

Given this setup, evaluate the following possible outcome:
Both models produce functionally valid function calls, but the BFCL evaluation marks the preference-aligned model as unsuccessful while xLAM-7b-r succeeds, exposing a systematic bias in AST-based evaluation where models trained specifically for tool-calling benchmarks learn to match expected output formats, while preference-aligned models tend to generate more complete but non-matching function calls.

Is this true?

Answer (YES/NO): NO